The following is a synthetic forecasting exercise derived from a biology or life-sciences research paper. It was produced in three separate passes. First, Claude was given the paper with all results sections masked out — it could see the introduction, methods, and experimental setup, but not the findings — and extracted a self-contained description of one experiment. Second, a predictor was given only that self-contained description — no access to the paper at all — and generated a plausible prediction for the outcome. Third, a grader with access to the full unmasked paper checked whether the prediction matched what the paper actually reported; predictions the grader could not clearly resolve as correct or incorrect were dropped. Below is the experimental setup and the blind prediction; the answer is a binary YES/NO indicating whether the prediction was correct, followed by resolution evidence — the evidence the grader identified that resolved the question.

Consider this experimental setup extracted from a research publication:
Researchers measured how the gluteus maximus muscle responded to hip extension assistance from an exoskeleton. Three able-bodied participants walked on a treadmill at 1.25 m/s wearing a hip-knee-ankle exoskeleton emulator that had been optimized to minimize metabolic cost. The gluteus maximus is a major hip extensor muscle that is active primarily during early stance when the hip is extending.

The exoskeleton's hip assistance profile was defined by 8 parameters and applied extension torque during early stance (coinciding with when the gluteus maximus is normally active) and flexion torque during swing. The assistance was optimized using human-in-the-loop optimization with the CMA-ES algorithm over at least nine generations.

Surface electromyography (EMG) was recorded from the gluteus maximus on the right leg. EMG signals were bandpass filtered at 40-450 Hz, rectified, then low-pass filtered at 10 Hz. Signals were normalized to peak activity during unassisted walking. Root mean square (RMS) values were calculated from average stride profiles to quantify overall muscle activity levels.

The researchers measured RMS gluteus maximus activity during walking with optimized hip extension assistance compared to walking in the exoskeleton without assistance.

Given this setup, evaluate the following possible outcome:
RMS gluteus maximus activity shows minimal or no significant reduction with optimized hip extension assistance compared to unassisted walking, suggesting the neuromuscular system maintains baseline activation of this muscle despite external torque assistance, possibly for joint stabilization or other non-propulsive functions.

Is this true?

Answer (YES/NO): NO